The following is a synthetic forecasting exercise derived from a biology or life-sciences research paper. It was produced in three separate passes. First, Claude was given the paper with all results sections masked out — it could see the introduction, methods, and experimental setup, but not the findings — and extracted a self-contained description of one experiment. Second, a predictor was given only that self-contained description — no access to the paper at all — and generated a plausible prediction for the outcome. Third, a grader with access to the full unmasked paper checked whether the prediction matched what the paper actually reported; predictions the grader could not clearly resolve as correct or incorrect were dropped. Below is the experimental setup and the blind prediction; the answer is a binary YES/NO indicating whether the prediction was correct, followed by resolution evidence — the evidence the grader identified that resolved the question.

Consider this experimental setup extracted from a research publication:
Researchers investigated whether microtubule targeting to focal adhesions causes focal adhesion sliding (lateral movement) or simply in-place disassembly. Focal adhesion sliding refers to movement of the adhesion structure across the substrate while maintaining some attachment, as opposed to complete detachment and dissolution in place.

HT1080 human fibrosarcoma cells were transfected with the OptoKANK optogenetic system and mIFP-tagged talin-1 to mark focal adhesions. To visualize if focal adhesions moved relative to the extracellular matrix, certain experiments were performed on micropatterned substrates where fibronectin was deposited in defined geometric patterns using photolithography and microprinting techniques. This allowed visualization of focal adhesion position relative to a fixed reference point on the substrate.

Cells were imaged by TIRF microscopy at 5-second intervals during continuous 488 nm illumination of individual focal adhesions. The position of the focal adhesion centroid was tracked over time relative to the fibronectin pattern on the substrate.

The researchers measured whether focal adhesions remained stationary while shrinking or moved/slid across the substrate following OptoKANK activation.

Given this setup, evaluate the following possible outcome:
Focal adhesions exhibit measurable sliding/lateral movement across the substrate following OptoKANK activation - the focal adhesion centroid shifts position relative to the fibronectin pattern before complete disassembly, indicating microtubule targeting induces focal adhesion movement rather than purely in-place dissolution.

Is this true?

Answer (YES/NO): YES